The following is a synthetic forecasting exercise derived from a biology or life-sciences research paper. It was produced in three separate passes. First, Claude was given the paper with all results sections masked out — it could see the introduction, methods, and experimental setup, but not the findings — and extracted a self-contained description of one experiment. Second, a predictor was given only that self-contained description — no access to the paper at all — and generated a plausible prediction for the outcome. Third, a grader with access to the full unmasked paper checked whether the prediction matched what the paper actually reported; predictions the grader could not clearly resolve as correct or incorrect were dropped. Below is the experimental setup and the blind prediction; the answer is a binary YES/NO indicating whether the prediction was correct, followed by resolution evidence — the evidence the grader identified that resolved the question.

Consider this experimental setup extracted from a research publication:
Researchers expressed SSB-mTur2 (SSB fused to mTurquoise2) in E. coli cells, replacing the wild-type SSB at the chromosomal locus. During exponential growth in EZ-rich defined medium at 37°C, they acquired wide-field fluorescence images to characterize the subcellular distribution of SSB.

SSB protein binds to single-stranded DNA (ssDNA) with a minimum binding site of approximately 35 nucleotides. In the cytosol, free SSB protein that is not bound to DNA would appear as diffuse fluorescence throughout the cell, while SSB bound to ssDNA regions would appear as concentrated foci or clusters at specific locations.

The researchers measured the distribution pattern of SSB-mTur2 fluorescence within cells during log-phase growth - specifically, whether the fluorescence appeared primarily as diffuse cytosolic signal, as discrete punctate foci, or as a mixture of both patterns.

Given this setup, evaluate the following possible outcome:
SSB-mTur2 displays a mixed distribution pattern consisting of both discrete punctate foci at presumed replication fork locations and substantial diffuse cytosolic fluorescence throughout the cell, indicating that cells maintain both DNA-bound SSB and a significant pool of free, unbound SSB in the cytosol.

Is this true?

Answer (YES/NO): YES